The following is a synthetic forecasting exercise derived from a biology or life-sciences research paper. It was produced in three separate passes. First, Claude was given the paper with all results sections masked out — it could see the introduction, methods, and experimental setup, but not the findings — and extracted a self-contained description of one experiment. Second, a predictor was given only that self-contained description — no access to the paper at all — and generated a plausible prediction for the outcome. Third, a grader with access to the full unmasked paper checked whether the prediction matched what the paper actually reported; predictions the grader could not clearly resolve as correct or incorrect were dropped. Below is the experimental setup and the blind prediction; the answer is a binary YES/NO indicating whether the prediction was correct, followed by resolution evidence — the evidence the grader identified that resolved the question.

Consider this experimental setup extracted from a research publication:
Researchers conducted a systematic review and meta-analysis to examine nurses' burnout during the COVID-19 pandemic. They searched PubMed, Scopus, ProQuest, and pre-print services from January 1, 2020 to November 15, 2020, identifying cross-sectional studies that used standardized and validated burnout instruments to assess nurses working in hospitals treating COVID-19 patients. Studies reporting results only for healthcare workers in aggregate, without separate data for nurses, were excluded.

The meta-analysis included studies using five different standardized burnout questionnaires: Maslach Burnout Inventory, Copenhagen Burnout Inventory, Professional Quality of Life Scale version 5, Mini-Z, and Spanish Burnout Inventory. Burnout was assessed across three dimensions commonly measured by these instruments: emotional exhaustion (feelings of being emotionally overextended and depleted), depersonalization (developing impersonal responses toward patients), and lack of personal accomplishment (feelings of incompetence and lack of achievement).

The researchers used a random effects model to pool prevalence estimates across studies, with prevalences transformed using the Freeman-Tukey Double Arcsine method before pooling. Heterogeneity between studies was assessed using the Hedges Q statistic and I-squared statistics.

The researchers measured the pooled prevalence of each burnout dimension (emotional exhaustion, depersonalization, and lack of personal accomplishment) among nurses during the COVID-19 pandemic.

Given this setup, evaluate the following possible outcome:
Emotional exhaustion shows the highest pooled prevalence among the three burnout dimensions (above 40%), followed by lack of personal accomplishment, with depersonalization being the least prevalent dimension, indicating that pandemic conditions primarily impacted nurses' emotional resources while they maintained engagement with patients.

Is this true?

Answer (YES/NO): NO